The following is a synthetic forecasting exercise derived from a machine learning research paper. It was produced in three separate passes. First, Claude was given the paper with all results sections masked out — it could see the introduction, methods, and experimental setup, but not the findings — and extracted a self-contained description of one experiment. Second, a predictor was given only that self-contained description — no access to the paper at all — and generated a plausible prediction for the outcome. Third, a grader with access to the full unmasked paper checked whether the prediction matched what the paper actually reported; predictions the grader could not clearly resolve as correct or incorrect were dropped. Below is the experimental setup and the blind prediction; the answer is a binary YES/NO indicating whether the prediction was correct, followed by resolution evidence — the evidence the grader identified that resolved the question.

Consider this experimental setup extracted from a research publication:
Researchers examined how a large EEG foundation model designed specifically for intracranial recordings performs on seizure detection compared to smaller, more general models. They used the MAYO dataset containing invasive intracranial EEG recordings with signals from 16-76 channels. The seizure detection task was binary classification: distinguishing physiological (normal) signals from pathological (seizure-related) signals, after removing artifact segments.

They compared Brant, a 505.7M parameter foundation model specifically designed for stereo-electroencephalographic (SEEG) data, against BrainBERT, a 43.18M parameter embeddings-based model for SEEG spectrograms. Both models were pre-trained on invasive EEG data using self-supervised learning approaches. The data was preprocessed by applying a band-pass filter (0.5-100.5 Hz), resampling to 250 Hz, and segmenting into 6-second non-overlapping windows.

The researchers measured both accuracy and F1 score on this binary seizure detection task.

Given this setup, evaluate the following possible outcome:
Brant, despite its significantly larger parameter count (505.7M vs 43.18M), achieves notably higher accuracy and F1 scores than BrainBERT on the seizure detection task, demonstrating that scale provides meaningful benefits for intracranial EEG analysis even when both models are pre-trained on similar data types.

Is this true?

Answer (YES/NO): NO